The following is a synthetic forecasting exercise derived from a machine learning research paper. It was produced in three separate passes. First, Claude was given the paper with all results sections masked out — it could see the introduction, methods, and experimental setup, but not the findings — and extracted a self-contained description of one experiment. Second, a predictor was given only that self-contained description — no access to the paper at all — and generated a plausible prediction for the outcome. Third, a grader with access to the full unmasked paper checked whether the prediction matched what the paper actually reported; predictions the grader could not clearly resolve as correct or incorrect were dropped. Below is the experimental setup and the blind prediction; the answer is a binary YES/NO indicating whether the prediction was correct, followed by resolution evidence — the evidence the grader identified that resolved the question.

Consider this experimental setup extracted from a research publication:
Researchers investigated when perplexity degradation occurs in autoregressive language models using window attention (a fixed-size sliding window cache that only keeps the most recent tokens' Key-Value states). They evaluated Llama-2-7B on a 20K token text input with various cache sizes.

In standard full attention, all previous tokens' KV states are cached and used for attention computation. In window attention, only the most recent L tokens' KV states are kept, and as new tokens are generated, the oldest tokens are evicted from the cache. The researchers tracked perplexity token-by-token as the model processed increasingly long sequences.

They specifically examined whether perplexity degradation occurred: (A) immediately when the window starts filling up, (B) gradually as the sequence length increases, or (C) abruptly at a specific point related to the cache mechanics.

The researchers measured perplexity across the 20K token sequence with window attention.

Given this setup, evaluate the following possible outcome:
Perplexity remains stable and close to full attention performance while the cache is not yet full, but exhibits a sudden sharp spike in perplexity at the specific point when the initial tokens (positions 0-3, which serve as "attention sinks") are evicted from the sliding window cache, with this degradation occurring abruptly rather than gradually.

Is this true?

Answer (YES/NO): YES